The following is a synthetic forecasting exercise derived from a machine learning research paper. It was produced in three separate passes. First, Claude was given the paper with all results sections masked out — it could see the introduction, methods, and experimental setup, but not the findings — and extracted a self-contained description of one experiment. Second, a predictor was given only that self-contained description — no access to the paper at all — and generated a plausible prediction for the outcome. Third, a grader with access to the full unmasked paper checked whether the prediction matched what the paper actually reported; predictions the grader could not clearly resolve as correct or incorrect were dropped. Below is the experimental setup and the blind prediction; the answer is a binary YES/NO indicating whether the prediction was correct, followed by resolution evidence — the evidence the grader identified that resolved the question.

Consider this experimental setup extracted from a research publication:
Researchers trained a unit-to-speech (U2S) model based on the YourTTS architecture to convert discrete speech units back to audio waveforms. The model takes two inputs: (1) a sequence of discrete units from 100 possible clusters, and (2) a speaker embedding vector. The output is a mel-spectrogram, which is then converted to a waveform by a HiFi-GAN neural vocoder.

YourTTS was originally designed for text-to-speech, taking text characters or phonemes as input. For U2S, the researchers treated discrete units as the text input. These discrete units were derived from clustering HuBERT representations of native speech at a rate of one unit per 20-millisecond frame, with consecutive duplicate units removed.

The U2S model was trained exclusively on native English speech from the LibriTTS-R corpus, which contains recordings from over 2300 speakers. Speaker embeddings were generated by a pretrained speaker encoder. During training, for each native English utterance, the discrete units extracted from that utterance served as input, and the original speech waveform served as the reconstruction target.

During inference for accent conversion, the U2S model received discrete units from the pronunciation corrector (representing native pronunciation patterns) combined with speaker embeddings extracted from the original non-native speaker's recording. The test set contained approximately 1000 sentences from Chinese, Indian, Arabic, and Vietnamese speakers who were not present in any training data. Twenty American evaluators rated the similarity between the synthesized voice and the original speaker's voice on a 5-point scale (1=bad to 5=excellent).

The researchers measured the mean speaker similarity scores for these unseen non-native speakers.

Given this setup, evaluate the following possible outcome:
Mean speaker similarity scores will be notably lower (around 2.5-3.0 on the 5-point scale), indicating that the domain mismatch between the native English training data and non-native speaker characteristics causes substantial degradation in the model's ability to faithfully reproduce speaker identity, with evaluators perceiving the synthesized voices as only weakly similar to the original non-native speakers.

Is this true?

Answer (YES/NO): NO